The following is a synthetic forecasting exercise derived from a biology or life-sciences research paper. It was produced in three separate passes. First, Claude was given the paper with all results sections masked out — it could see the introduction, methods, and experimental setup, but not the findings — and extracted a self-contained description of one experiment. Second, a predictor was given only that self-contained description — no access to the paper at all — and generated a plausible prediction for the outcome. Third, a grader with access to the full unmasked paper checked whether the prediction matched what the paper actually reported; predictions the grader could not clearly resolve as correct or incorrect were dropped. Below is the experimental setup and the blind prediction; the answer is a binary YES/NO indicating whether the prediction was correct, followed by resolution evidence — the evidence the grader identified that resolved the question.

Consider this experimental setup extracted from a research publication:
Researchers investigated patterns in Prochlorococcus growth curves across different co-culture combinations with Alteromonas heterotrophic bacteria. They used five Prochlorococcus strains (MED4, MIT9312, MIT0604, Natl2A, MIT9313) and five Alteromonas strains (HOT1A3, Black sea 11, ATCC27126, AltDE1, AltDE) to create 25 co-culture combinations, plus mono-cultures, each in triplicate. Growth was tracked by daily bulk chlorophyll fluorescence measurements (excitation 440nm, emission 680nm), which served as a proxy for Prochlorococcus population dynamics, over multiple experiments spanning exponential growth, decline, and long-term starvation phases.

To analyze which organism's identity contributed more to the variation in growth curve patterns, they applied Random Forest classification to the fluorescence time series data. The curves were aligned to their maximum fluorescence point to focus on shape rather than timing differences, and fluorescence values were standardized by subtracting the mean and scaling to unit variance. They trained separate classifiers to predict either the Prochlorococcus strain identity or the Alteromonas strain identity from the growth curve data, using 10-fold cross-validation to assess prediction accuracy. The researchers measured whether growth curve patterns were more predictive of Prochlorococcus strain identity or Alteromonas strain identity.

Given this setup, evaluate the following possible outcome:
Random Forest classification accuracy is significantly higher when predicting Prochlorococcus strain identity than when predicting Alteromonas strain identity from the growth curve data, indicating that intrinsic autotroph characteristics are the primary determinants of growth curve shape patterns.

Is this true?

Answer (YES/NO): YES